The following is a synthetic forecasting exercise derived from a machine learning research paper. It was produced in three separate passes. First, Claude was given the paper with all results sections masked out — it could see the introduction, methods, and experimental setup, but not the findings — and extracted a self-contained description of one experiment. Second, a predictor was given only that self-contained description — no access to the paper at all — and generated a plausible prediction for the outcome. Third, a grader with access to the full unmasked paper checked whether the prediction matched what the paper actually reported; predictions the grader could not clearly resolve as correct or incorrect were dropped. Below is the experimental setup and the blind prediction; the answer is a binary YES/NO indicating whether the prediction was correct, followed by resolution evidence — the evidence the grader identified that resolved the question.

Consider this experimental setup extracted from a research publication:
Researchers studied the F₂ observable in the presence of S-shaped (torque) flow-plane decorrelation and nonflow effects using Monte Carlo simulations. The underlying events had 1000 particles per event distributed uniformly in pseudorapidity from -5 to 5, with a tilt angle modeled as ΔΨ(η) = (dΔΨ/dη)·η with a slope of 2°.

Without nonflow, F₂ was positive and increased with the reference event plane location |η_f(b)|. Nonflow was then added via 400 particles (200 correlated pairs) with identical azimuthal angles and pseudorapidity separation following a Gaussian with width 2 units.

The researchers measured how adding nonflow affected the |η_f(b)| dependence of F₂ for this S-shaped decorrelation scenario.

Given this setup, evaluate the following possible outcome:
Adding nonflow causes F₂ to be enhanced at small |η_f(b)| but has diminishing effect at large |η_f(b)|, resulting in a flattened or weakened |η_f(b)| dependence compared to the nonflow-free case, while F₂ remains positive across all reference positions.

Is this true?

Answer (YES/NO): NO